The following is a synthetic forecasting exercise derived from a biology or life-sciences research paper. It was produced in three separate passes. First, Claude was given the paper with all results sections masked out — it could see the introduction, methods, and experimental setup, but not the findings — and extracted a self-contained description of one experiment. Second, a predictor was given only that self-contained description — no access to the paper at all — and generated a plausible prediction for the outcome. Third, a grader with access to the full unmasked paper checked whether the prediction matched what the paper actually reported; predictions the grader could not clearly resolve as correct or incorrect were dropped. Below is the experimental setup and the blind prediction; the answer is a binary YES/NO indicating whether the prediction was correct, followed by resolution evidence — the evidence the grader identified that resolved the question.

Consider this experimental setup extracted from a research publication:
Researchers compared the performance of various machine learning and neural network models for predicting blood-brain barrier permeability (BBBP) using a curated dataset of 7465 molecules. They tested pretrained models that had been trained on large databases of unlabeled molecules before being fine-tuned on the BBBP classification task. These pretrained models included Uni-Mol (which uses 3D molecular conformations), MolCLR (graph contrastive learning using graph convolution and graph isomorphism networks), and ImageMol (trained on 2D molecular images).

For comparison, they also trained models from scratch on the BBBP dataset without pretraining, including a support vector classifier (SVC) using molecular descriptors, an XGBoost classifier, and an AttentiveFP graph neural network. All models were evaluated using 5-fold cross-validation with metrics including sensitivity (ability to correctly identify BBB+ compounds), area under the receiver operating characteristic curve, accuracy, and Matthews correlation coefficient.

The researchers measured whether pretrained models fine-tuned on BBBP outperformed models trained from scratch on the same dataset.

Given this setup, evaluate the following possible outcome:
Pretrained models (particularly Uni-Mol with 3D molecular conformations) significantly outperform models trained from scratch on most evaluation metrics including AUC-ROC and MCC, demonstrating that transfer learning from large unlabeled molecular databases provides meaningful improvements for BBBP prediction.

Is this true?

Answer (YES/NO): NO